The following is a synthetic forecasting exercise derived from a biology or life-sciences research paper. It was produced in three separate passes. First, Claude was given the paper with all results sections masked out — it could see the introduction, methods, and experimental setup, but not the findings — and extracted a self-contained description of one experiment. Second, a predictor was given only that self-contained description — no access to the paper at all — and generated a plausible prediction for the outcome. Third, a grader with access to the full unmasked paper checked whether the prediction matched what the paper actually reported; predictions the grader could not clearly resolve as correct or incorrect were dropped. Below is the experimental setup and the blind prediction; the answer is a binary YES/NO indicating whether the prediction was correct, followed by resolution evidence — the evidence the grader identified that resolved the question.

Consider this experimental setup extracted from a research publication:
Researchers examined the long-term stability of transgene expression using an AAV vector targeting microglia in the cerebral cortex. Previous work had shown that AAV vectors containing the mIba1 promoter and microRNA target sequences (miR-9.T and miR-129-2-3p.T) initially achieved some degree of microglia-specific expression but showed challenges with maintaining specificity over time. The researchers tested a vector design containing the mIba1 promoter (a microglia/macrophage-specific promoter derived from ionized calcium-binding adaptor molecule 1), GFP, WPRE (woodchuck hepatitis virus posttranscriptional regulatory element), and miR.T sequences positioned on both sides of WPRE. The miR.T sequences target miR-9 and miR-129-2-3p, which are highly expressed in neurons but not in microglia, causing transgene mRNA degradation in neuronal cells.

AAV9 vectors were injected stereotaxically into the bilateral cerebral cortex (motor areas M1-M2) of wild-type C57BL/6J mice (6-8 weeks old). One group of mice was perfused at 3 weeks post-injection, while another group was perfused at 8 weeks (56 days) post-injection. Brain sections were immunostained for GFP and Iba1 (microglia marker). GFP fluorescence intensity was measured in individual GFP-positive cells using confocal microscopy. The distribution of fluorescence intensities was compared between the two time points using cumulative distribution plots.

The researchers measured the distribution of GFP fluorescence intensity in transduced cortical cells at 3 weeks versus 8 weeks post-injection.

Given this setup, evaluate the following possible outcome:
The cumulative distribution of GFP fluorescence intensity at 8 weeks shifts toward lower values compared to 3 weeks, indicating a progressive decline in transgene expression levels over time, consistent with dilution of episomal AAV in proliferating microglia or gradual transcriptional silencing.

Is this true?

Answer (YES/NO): NO